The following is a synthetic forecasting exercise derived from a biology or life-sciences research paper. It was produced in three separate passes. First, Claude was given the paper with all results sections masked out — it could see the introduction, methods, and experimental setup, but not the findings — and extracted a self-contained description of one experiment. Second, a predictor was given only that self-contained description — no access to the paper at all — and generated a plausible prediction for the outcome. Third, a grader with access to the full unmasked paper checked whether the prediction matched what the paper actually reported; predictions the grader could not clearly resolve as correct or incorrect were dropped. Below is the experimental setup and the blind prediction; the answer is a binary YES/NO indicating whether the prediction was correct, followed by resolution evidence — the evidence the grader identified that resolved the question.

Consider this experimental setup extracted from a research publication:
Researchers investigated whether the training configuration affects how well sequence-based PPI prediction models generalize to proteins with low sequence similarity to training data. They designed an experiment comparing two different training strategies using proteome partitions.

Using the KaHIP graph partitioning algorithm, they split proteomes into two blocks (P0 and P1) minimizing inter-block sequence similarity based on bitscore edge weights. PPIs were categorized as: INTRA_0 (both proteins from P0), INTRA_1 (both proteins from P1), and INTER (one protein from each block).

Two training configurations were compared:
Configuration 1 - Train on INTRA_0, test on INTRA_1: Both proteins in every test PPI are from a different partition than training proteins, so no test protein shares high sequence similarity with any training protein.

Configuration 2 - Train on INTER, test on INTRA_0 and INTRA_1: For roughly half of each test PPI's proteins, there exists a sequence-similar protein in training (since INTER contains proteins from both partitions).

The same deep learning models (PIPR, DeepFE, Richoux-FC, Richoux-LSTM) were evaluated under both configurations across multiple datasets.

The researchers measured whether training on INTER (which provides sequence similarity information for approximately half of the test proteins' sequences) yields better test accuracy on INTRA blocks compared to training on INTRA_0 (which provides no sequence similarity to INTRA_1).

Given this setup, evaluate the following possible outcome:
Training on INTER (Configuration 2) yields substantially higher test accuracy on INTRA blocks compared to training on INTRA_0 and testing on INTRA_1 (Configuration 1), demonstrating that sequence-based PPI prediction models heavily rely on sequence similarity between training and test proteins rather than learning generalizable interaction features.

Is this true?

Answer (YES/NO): YES